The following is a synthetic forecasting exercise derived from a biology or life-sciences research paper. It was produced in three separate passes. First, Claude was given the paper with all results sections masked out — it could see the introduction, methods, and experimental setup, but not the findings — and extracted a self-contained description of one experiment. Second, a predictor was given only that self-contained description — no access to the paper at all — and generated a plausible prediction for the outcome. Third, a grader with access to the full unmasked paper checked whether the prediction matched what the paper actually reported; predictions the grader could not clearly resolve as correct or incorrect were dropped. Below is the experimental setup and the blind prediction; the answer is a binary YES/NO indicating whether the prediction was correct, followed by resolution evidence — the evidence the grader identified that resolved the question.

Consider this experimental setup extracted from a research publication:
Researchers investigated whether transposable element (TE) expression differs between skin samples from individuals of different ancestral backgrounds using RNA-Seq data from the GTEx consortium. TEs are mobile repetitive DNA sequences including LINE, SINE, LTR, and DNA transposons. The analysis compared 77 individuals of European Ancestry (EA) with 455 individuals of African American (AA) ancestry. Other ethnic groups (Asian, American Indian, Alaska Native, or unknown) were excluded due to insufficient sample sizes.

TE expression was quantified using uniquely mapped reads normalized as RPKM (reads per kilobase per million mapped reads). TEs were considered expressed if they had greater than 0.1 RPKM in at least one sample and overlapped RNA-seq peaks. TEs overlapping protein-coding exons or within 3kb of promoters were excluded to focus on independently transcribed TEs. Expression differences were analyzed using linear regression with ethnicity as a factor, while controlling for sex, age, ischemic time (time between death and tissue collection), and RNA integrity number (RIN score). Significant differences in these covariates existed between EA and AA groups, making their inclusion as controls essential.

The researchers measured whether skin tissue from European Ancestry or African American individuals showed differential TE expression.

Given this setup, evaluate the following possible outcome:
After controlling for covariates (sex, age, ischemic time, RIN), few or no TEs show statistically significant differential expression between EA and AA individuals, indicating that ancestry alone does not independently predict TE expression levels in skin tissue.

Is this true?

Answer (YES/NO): NO